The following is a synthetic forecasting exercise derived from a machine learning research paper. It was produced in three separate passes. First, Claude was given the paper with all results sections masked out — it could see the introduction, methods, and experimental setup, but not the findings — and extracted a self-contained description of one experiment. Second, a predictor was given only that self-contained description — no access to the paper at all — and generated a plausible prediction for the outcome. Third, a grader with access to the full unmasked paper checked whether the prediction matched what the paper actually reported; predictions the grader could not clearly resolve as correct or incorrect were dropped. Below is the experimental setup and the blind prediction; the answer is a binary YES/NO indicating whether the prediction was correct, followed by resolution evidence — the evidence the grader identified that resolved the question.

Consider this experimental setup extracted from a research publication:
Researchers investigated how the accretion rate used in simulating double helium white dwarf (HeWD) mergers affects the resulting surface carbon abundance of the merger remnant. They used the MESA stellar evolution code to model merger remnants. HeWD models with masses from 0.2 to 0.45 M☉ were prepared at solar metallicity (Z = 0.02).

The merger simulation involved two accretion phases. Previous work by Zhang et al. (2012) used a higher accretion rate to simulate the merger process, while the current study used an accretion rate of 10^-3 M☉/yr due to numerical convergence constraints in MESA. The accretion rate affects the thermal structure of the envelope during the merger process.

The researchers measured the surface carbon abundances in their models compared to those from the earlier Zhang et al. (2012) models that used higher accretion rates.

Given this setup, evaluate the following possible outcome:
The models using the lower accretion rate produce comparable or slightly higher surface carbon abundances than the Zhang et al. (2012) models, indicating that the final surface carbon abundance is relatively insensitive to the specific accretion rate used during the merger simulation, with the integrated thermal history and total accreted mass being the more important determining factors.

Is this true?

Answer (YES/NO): NO